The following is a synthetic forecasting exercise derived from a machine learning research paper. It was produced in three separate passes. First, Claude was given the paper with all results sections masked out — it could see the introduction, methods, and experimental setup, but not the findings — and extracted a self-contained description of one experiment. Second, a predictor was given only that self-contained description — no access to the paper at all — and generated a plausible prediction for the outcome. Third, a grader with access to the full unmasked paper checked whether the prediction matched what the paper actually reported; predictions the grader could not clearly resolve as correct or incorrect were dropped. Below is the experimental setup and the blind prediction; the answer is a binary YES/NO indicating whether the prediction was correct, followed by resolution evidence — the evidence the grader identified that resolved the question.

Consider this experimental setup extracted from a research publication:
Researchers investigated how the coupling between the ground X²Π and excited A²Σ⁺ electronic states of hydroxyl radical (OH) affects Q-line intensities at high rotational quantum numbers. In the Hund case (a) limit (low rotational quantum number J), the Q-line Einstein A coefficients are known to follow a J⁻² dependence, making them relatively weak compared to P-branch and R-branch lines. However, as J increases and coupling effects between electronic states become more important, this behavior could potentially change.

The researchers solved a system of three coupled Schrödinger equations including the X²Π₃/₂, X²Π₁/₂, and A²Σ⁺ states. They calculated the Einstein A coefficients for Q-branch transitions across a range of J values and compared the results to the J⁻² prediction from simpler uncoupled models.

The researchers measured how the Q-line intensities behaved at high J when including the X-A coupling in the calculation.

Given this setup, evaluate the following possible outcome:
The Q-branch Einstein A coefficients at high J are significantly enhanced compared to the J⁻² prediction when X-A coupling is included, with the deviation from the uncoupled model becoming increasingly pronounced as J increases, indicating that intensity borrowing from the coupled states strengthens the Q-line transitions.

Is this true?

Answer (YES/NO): YES